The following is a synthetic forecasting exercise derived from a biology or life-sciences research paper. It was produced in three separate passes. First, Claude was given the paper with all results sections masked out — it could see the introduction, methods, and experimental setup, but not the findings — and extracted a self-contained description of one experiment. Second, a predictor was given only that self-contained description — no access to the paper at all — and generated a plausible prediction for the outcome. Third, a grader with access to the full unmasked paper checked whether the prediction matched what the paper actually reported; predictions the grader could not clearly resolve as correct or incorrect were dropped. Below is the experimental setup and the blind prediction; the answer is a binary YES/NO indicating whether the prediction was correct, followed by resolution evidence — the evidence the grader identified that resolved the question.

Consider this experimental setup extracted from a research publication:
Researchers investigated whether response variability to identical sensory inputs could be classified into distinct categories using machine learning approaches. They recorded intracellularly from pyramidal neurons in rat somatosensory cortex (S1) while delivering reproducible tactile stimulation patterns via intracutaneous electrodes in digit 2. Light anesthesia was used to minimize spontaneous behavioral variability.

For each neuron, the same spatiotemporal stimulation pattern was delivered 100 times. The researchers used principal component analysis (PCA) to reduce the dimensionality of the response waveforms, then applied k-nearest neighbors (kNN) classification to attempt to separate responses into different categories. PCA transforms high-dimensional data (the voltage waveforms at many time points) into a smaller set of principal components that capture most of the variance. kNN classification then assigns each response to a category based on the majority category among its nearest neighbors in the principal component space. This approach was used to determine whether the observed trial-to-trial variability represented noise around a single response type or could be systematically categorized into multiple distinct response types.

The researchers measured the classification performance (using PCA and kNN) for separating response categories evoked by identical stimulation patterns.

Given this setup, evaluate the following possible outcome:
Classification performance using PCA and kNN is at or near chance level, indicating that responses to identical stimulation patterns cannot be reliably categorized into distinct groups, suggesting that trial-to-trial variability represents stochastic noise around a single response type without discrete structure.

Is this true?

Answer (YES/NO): NO